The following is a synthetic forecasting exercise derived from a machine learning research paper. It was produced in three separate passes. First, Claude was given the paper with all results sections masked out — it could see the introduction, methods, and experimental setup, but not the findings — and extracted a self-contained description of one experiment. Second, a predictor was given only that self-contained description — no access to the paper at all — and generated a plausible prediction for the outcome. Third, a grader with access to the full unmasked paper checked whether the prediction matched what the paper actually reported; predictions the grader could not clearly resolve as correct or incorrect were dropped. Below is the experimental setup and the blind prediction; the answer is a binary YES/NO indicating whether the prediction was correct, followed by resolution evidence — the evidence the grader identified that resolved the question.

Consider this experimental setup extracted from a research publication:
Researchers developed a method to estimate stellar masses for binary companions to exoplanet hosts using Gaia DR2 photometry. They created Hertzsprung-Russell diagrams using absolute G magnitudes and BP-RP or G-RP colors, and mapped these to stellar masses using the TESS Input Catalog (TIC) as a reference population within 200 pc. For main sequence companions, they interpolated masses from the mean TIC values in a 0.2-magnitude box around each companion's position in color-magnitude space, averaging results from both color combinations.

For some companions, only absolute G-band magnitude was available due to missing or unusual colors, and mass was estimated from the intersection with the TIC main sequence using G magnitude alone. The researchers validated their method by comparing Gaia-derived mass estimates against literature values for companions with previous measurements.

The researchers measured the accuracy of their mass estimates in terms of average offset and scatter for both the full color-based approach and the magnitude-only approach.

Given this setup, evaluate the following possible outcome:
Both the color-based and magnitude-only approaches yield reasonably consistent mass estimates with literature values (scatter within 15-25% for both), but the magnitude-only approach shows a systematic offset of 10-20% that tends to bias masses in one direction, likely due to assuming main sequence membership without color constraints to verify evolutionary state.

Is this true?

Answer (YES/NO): NO